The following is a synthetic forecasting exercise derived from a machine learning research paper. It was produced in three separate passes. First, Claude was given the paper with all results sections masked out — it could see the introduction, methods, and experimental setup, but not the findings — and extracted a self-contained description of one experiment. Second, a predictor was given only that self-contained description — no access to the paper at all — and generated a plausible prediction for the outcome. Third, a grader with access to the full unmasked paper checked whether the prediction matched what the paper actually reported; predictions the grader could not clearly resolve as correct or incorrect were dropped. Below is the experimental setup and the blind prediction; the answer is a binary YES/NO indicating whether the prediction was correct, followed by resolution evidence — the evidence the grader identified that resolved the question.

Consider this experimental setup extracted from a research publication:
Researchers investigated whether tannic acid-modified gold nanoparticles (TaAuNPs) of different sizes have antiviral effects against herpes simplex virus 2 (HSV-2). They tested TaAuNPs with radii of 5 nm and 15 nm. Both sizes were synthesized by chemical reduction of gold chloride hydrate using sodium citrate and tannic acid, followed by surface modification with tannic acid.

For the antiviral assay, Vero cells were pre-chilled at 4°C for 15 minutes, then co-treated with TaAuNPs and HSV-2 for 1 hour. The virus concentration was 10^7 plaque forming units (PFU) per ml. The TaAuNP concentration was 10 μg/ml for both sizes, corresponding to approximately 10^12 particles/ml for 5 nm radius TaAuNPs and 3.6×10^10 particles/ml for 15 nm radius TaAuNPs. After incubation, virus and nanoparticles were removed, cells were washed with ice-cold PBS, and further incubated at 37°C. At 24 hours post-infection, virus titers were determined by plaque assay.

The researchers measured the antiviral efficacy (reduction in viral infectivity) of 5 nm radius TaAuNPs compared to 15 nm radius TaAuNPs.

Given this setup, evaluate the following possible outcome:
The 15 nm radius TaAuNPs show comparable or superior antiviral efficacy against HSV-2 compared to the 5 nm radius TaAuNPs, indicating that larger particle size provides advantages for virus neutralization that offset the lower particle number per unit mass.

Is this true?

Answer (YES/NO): NO